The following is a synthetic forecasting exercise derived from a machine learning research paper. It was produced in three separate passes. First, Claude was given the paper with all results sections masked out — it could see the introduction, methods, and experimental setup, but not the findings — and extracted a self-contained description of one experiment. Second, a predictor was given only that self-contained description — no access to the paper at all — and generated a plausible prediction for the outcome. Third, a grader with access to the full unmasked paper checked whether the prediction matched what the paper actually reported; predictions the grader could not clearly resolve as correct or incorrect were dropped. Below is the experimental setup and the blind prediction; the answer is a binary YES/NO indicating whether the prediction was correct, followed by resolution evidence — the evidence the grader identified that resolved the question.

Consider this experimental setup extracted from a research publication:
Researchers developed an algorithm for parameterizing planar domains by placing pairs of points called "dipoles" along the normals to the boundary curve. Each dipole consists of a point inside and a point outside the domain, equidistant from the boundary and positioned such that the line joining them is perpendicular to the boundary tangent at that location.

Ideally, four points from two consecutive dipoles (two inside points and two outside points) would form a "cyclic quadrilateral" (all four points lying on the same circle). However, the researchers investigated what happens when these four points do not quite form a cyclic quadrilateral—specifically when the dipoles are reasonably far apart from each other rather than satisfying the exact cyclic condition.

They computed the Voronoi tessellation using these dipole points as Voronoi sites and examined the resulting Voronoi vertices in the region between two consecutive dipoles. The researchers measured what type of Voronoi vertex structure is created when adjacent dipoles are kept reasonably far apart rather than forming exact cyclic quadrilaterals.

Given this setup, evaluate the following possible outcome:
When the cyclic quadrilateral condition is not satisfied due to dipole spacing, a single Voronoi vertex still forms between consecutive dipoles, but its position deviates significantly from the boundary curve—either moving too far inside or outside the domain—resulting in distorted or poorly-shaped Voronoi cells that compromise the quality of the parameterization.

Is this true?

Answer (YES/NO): NO